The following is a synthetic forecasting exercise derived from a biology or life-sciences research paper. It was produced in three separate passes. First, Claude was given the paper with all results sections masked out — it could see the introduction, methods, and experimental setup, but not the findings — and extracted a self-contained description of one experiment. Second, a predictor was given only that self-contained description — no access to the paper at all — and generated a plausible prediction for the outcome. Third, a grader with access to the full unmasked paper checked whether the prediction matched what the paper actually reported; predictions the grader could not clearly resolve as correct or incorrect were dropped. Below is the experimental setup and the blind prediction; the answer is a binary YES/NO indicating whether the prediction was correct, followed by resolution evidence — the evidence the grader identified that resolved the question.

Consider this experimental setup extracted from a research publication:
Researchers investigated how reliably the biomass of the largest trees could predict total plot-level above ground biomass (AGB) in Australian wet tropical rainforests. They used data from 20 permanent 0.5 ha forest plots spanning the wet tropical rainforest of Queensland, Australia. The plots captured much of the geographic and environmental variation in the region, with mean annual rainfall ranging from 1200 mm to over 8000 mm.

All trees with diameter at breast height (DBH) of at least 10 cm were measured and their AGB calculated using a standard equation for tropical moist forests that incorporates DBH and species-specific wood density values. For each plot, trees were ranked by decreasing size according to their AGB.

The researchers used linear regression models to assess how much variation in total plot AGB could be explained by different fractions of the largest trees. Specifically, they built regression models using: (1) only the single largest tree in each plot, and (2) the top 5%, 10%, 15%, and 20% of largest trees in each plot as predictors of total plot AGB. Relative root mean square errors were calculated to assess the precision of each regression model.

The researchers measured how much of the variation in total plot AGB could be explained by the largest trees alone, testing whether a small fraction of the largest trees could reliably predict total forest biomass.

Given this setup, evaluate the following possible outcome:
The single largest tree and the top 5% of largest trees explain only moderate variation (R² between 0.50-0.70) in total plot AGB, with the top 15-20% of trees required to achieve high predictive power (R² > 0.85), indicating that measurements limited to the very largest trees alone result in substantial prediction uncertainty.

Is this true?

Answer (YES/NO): NO